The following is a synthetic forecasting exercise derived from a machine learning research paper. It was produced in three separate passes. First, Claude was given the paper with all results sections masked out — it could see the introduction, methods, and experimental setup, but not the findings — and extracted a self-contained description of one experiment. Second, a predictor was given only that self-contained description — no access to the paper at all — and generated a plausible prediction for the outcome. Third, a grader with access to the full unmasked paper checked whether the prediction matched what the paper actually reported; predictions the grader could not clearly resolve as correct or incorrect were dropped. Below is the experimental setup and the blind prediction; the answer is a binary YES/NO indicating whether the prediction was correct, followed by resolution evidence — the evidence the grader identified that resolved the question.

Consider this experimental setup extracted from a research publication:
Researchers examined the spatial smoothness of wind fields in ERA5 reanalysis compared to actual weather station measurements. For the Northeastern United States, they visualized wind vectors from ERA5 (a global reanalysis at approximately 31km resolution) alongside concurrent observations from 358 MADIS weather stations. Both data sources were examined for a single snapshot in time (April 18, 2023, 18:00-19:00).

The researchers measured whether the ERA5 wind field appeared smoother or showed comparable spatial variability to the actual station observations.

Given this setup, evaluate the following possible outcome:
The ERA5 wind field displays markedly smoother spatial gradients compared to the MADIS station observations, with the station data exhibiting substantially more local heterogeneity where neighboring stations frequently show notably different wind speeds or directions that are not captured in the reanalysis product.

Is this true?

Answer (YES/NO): YES